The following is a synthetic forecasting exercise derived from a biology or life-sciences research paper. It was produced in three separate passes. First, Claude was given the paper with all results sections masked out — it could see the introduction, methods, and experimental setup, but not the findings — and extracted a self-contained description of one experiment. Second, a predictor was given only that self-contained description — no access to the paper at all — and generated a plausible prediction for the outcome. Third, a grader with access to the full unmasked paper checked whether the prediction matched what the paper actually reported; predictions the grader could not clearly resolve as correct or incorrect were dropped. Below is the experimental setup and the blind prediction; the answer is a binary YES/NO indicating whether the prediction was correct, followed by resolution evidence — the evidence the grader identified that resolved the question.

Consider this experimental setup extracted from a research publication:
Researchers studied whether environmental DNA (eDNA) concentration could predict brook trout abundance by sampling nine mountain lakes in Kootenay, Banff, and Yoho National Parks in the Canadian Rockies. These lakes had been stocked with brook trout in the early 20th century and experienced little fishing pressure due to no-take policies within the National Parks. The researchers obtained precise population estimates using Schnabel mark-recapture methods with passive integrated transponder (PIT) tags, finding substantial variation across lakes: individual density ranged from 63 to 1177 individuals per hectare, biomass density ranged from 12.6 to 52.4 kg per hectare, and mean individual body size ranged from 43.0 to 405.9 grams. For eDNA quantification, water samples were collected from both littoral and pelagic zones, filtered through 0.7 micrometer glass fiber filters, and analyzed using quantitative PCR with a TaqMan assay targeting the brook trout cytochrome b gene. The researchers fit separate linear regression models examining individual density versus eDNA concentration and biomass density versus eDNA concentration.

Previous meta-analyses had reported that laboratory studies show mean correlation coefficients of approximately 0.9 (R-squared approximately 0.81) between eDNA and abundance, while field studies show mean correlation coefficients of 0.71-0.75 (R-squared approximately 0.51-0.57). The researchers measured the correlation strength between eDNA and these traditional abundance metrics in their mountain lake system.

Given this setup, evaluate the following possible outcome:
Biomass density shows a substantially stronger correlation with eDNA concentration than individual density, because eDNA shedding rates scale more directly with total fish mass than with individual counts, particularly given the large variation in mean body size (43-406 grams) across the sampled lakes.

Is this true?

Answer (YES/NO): NO